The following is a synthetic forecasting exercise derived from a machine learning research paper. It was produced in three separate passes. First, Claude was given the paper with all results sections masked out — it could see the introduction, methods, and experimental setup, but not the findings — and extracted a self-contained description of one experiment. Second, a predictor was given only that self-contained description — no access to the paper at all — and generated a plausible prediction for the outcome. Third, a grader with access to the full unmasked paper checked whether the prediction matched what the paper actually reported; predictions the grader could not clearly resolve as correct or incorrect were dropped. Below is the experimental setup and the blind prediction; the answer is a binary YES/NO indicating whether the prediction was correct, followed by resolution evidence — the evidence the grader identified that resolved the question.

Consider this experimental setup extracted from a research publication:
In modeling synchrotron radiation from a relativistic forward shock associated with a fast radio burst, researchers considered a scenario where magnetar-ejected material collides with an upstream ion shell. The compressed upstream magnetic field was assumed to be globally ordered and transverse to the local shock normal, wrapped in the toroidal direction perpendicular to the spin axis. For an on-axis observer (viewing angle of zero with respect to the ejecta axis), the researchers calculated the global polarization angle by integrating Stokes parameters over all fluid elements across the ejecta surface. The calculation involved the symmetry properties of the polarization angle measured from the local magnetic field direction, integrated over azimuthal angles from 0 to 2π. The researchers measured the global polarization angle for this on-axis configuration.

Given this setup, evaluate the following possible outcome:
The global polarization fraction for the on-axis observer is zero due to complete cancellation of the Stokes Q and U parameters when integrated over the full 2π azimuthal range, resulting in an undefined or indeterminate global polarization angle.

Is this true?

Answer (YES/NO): NO